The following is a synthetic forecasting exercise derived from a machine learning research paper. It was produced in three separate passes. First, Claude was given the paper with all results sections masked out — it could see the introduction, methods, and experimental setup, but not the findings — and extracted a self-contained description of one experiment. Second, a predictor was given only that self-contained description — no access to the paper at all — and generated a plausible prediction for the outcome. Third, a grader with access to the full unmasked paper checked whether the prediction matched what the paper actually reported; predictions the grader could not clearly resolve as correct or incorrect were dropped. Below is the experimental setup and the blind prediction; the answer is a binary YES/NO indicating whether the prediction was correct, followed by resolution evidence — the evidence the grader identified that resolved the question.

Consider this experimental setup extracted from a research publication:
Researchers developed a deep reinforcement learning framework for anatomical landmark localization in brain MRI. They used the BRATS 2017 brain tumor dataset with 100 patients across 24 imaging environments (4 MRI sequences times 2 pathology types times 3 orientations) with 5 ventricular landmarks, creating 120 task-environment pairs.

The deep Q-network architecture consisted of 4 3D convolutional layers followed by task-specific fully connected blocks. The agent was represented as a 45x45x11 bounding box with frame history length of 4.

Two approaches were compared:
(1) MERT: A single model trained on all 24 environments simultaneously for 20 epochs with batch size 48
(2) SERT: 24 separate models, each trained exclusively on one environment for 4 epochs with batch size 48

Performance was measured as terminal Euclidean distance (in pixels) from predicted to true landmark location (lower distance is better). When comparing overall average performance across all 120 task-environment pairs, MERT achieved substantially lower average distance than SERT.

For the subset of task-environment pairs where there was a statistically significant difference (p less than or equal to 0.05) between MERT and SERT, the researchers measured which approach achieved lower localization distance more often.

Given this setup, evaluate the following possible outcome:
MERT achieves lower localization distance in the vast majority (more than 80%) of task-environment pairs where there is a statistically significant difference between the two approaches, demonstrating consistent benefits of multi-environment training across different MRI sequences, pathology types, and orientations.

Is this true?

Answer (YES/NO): NO